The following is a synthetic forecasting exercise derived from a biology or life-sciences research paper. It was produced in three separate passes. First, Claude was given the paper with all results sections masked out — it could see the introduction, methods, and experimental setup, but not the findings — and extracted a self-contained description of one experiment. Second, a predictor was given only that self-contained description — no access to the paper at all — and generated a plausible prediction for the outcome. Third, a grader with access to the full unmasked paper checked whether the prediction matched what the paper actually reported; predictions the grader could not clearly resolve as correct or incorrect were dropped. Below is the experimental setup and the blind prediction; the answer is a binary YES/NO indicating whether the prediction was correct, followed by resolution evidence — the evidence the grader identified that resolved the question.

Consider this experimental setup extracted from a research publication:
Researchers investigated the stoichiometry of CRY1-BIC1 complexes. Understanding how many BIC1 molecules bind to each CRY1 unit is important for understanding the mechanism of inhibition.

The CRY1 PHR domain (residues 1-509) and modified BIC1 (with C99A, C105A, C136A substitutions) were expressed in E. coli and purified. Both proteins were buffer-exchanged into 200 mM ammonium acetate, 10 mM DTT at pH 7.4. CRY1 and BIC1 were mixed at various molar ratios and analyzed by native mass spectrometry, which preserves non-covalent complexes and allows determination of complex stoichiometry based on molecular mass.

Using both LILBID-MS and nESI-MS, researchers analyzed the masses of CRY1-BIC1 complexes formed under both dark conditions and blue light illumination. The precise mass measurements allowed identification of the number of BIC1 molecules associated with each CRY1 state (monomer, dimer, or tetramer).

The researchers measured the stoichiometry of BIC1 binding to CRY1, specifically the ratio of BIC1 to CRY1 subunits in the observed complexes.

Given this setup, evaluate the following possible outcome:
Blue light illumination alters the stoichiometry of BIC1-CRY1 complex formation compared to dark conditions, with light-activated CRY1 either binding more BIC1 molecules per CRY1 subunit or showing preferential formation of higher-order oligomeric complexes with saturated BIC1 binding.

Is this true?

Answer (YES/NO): NO